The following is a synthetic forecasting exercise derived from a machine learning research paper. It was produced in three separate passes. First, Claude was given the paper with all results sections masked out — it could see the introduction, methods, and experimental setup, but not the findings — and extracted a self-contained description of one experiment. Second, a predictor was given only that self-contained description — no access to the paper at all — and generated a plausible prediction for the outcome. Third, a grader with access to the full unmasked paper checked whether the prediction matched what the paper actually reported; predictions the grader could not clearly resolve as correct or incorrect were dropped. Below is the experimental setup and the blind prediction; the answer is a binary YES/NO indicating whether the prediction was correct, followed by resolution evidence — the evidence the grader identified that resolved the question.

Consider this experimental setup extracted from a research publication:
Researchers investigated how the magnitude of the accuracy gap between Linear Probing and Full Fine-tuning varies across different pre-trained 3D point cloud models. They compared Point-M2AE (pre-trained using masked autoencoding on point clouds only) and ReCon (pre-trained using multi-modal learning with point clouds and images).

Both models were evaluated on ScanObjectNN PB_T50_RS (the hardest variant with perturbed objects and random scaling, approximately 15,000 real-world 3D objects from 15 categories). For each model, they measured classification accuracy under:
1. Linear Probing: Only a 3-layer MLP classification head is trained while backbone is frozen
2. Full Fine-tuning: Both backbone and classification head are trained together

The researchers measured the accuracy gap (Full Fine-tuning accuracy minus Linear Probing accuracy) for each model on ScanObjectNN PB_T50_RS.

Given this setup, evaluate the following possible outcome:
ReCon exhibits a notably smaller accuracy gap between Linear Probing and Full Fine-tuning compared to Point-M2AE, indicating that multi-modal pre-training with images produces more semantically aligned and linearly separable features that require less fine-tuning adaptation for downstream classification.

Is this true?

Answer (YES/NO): YES